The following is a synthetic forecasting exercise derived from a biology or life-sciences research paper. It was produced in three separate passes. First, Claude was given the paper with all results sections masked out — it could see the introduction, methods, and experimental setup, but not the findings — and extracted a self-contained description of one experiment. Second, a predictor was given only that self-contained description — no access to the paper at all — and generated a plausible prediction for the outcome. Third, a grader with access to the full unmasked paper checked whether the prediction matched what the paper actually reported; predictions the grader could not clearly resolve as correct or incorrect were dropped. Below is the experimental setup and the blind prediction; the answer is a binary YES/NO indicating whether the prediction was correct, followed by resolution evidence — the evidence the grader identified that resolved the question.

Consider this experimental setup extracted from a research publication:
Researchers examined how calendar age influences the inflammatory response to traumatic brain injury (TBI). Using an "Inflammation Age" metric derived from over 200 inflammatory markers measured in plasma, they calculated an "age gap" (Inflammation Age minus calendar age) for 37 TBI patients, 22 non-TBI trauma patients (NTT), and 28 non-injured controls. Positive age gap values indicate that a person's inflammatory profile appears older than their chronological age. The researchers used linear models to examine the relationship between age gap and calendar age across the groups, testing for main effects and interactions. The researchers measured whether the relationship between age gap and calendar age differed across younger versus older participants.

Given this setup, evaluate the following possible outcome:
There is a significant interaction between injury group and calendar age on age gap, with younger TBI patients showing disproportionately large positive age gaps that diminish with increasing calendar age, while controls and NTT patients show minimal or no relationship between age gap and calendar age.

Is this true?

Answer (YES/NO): NO